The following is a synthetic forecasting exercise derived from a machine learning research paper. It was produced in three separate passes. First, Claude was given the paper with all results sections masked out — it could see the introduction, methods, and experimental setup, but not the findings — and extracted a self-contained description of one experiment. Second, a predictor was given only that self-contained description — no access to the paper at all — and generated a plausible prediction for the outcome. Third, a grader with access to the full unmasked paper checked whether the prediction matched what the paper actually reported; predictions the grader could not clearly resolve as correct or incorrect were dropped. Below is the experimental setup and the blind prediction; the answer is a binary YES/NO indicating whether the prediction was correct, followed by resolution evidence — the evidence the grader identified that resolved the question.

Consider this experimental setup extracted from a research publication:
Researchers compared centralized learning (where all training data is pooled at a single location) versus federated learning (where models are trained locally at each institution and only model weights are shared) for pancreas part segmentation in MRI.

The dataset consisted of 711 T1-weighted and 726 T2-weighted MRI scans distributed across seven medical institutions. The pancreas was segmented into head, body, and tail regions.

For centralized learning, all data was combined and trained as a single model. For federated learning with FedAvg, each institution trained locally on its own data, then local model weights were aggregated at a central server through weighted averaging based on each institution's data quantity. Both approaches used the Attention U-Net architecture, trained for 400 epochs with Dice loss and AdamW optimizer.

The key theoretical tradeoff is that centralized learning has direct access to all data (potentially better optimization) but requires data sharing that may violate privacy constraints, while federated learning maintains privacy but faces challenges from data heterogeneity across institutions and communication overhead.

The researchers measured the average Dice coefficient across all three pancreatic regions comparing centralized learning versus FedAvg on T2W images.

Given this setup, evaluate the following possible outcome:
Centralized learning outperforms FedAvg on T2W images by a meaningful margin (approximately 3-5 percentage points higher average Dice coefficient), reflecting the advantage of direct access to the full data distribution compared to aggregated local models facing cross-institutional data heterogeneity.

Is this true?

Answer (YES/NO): YES